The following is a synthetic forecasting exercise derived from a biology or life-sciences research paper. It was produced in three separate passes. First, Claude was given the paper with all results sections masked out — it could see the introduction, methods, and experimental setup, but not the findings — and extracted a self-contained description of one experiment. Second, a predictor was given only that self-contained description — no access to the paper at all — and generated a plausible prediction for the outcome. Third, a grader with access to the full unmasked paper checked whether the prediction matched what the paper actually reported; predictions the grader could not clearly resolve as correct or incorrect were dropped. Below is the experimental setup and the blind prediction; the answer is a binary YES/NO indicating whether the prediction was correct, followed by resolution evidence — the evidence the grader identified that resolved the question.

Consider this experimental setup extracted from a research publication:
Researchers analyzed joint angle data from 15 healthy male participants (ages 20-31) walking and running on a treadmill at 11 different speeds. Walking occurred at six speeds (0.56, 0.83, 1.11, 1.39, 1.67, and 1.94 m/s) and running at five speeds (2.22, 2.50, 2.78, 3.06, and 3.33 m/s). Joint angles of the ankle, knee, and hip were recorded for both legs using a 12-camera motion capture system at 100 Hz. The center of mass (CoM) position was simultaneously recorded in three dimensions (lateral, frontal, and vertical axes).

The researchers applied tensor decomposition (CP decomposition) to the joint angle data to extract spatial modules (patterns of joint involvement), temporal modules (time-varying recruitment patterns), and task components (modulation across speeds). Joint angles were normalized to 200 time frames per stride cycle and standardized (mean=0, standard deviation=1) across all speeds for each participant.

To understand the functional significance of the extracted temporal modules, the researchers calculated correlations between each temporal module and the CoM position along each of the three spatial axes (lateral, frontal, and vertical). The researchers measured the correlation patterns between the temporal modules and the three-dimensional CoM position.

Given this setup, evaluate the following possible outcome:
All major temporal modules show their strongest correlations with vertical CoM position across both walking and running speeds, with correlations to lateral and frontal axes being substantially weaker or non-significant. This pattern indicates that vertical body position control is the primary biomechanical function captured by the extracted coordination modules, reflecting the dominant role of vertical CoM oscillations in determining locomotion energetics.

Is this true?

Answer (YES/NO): NO